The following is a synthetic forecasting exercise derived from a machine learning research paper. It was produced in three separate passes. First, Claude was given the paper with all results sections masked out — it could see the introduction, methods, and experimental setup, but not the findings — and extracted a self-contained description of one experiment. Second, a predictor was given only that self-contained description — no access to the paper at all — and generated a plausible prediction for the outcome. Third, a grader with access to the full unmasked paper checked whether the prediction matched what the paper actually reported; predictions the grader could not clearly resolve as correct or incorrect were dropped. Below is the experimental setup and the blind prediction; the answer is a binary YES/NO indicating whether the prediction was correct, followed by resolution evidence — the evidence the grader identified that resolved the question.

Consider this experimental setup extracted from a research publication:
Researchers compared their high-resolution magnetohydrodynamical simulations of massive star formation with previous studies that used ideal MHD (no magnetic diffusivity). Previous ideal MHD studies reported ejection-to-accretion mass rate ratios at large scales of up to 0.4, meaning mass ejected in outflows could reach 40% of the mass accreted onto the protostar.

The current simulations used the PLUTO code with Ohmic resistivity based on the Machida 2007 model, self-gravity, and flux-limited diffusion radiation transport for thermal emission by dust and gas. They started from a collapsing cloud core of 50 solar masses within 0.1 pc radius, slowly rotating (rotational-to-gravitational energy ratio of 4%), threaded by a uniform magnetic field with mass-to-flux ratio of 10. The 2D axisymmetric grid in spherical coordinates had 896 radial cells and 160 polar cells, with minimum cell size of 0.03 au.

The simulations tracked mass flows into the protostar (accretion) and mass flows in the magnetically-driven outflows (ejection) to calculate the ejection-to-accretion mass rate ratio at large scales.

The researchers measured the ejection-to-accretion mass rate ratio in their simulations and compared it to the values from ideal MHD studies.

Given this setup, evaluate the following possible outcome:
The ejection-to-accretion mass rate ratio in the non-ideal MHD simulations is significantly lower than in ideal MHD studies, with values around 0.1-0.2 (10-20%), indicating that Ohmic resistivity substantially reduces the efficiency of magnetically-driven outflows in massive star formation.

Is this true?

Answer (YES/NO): NO